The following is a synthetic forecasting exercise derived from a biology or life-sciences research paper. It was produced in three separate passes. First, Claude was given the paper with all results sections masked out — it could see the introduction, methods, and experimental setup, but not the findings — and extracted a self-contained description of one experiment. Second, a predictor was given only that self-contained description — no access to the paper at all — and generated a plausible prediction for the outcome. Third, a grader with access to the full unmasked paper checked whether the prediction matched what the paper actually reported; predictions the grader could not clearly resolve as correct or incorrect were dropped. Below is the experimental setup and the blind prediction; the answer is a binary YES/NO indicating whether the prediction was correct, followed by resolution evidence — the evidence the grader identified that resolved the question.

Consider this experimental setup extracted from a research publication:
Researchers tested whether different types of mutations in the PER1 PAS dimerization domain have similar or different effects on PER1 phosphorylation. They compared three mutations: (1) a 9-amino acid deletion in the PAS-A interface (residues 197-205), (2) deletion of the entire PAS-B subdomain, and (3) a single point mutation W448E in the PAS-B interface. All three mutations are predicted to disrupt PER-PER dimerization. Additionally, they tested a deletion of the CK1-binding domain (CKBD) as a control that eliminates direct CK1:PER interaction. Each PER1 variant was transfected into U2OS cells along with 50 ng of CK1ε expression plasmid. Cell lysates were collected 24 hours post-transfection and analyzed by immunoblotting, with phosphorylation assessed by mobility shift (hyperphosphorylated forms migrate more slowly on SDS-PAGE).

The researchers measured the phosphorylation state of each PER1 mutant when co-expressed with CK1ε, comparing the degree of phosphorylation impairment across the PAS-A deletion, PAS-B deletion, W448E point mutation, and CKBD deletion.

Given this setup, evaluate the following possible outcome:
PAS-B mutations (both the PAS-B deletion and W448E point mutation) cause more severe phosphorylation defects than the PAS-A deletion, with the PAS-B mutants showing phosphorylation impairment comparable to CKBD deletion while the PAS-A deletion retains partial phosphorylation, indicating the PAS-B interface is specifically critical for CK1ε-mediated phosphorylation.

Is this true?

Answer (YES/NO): NO